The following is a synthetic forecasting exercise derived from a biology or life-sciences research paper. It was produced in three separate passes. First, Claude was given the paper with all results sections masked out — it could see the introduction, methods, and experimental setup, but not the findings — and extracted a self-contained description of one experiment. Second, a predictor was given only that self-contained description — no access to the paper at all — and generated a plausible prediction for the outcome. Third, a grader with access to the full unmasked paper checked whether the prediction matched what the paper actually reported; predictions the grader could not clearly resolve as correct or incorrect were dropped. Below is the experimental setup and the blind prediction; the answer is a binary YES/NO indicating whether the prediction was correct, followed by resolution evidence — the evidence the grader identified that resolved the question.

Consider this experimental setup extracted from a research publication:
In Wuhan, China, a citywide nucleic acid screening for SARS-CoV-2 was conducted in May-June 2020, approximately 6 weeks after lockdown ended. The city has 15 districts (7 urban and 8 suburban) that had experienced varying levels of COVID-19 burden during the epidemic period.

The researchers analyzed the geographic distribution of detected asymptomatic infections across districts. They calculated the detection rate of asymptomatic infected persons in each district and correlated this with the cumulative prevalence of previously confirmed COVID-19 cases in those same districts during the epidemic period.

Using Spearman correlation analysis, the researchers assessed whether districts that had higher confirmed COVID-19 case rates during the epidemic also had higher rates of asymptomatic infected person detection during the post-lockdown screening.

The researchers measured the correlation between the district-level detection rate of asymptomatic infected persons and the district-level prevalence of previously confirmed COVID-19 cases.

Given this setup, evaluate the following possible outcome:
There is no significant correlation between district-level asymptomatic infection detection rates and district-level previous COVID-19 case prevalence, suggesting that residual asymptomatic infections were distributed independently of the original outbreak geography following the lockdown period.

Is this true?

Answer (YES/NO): NO